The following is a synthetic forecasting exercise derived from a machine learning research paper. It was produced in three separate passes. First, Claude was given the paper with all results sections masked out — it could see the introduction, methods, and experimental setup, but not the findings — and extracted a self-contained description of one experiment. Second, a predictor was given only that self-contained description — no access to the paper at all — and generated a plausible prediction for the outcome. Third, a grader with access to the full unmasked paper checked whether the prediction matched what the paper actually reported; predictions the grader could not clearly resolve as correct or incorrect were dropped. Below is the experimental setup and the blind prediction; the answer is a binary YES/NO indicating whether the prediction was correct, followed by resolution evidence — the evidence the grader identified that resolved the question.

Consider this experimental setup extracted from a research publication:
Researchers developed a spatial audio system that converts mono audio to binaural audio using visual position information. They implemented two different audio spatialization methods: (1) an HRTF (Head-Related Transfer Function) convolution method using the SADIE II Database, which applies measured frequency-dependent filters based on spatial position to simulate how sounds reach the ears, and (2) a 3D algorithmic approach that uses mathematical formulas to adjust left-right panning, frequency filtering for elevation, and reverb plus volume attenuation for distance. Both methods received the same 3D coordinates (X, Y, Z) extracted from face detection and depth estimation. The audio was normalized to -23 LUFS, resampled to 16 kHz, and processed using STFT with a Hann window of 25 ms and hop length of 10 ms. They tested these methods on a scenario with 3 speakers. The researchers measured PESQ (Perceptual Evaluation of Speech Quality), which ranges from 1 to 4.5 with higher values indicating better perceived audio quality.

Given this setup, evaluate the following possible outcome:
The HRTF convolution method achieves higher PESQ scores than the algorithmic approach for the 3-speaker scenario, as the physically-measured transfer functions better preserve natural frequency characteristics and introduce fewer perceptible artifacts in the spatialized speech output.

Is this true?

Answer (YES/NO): NO